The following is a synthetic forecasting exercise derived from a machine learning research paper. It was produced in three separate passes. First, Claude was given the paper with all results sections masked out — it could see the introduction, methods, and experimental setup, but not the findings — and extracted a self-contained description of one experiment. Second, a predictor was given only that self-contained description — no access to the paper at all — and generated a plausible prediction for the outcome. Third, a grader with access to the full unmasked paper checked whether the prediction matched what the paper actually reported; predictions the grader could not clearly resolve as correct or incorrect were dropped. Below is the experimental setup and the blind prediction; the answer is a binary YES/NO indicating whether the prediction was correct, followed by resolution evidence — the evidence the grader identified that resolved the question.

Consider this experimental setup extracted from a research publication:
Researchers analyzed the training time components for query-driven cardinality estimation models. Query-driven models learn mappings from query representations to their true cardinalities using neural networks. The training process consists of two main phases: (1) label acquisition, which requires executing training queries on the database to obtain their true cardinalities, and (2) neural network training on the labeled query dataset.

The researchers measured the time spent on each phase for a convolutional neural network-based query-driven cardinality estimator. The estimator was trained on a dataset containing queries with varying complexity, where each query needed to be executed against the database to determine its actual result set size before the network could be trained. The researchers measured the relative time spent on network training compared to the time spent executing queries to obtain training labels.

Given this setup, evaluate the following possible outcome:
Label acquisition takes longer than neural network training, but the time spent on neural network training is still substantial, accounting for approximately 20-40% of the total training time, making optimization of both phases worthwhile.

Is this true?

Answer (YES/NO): NO